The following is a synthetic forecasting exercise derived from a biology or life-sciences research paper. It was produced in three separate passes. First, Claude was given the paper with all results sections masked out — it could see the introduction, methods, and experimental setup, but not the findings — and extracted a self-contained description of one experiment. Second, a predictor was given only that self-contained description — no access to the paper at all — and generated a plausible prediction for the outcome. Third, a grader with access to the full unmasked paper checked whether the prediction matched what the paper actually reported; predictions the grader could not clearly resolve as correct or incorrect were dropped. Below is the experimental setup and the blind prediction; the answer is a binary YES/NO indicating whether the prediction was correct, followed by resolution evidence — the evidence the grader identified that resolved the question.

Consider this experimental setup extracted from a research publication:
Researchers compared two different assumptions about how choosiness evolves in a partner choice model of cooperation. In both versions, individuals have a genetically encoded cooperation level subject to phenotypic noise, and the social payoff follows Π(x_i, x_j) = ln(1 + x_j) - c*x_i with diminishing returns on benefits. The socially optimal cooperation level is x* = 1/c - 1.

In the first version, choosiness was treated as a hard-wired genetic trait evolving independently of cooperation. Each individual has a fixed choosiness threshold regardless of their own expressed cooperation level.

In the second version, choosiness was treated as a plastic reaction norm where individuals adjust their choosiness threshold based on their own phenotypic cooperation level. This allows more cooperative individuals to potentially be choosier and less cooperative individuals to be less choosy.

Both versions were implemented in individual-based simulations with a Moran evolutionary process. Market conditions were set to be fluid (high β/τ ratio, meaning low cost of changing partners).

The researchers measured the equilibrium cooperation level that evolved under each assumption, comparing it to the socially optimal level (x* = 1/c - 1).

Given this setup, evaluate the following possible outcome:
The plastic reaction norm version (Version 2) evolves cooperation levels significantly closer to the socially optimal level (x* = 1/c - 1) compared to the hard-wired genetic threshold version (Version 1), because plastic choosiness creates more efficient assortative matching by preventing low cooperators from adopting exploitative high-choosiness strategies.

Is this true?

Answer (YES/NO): YES